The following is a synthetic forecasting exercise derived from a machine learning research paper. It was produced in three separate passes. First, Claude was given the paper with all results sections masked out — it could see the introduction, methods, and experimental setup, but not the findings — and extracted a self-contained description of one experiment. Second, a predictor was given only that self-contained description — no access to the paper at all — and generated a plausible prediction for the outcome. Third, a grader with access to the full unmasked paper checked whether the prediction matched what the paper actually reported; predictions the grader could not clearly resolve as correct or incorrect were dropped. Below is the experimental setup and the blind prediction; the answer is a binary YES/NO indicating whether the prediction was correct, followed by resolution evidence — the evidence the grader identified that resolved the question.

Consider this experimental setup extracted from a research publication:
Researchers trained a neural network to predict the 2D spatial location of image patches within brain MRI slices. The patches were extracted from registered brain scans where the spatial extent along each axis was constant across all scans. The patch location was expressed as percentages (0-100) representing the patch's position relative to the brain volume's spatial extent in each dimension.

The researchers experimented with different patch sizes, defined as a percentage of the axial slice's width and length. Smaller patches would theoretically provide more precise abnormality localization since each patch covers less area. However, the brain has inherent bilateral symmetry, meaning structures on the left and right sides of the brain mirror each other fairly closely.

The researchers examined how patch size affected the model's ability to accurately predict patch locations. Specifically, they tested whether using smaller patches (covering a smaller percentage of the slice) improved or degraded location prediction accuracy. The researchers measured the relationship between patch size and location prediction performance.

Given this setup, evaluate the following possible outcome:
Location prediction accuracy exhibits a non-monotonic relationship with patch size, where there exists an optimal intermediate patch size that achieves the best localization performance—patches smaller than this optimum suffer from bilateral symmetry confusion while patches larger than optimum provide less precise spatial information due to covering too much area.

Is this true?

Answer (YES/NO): NO